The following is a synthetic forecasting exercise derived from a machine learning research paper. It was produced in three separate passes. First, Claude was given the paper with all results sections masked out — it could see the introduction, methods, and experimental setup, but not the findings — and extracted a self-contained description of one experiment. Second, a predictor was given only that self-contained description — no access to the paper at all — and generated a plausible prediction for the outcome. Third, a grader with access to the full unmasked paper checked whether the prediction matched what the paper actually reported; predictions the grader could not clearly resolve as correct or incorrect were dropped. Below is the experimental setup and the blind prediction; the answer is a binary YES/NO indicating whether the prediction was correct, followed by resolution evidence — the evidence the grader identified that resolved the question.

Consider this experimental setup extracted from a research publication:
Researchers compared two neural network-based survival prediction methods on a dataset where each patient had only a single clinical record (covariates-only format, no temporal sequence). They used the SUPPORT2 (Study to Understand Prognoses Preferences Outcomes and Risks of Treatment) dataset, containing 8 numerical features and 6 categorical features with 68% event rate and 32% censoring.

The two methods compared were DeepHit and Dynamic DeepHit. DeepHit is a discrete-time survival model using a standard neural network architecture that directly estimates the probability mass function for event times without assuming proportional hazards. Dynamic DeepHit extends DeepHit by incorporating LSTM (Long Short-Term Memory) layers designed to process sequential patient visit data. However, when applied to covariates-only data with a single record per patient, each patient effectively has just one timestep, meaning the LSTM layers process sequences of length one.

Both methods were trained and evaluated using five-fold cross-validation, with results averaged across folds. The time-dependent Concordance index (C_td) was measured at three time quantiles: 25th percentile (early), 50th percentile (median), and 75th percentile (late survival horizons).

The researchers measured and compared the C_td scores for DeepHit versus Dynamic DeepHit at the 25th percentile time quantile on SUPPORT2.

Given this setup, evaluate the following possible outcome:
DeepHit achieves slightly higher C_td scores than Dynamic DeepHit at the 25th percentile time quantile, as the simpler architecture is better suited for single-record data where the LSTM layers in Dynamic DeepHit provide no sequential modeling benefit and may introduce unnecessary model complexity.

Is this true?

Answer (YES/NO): NO